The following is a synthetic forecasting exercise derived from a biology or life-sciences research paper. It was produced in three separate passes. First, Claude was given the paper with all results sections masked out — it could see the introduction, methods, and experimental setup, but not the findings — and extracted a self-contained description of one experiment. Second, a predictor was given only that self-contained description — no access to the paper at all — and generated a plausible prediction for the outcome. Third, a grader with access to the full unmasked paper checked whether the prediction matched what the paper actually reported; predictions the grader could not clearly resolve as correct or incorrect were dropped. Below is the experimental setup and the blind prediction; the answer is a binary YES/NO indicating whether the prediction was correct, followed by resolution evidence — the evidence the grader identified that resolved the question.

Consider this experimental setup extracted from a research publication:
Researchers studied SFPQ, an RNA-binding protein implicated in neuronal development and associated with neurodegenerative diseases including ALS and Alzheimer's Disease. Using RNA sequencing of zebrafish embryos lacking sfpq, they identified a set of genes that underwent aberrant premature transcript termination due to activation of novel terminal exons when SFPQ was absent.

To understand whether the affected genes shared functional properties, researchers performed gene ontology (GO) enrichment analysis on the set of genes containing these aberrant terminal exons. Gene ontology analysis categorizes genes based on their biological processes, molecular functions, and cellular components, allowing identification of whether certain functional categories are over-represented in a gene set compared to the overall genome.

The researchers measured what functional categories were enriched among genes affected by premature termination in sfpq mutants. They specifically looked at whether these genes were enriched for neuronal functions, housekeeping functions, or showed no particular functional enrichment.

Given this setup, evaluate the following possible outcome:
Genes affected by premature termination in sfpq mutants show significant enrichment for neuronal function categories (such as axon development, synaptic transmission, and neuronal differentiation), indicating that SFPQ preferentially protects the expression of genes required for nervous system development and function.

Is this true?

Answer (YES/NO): YES